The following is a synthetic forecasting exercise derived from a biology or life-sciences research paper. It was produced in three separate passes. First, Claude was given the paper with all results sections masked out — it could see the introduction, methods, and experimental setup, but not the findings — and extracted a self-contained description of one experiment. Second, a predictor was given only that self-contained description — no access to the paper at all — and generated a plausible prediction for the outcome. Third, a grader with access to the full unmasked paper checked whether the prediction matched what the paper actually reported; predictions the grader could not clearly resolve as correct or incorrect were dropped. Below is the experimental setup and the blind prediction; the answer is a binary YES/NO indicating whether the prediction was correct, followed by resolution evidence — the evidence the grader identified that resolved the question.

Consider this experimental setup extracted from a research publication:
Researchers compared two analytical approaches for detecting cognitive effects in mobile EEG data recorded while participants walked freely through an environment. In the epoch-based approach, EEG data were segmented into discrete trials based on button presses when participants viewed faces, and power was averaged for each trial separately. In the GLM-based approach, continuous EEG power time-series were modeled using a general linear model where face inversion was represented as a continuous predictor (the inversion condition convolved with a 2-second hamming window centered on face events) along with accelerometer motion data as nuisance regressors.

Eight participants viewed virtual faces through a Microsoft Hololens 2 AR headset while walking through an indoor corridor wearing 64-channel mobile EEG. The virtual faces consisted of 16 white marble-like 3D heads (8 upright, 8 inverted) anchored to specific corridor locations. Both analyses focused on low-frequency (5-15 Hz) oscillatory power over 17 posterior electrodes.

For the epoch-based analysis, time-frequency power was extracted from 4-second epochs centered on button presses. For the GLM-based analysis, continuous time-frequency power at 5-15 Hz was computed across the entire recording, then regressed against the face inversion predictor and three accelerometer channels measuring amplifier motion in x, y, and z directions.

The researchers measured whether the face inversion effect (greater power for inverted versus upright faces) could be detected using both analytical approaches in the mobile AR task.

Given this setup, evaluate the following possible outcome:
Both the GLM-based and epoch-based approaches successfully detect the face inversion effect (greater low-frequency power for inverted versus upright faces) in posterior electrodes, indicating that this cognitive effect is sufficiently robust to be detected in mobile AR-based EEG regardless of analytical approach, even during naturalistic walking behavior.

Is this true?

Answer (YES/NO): YES